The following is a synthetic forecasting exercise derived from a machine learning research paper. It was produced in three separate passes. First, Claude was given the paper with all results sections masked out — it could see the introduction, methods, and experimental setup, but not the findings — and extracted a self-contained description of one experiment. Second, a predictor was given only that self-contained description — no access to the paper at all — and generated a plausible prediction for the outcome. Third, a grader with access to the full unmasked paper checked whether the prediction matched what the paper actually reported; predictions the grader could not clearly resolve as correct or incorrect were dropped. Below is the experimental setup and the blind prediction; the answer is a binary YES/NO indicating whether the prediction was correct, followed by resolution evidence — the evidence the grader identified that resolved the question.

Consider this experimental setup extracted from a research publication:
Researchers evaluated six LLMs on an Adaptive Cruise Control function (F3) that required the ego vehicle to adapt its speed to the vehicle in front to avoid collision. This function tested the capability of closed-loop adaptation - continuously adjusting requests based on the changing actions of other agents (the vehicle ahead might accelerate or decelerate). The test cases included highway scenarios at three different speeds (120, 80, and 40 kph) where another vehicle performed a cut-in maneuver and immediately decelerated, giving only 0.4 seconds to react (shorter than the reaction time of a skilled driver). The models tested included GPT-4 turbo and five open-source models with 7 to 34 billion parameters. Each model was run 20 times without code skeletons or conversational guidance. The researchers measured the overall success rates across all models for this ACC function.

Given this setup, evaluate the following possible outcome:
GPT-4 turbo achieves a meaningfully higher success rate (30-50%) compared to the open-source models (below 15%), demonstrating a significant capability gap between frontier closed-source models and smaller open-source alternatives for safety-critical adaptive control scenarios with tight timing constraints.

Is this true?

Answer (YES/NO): NO